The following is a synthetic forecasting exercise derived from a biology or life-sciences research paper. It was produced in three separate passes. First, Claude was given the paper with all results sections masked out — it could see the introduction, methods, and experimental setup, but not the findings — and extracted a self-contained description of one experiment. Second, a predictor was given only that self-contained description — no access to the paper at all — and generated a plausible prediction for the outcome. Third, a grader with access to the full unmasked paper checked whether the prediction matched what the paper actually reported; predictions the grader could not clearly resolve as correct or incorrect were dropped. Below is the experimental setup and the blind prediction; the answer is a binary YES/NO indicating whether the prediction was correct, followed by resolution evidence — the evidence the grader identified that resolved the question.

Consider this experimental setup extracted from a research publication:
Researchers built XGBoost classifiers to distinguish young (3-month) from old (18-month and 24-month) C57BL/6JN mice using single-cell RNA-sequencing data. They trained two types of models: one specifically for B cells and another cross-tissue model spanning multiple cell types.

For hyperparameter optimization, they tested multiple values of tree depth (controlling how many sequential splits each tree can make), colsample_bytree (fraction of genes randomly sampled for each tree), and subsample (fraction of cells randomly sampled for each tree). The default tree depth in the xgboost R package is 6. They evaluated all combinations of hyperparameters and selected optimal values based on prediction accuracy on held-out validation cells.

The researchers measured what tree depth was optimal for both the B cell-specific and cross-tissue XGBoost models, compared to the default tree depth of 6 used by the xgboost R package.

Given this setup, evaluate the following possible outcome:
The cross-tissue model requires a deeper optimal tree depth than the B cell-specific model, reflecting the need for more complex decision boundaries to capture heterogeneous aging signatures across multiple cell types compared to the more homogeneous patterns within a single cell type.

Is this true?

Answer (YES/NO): NO